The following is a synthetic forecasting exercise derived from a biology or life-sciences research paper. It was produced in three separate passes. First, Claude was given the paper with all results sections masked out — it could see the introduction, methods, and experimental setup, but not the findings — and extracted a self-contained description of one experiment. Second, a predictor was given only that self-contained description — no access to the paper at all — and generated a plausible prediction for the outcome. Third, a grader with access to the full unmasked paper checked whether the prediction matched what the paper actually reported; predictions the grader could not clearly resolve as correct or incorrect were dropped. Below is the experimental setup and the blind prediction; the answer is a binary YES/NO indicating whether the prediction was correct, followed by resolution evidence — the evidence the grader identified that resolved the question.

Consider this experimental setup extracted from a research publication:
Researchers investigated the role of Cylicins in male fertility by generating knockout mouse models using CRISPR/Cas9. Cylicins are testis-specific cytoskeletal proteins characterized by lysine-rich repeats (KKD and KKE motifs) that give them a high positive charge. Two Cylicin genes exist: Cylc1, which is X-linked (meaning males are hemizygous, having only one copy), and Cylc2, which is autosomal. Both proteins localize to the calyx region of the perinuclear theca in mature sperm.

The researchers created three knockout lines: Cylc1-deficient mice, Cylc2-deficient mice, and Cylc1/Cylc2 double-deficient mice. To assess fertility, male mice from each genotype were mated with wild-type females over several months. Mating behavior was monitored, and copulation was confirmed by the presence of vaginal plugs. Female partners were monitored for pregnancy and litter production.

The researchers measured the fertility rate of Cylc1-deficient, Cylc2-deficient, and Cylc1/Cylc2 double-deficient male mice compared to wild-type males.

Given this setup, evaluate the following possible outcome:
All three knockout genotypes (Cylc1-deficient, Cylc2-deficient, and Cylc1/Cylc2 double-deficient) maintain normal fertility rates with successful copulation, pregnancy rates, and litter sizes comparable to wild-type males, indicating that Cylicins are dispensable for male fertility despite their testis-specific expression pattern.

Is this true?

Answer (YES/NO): NO